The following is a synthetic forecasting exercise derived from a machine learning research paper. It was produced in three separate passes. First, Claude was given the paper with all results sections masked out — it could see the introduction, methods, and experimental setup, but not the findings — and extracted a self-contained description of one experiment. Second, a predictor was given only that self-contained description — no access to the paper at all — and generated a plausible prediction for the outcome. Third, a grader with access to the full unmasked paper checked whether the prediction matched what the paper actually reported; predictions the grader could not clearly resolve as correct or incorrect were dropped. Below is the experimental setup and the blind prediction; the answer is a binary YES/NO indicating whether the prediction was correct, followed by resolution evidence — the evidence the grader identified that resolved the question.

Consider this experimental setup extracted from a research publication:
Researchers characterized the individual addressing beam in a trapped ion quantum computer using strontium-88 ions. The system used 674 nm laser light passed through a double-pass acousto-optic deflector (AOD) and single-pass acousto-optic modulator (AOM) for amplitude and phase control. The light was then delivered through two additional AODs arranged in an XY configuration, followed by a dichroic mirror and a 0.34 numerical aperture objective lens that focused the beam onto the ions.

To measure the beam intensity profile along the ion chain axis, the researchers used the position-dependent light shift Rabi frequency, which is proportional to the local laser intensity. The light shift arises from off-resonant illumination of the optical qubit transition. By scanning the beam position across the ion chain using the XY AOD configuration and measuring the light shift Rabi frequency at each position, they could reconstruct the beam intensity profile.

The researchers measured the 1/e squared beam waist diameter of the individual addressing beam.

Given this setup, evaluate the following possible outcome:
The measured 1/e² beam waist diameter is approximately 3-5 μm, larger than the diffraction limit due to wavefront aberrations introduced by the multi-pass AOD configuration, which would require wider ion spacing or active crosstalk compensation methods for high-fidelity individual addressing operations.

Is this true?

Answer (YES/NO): NO